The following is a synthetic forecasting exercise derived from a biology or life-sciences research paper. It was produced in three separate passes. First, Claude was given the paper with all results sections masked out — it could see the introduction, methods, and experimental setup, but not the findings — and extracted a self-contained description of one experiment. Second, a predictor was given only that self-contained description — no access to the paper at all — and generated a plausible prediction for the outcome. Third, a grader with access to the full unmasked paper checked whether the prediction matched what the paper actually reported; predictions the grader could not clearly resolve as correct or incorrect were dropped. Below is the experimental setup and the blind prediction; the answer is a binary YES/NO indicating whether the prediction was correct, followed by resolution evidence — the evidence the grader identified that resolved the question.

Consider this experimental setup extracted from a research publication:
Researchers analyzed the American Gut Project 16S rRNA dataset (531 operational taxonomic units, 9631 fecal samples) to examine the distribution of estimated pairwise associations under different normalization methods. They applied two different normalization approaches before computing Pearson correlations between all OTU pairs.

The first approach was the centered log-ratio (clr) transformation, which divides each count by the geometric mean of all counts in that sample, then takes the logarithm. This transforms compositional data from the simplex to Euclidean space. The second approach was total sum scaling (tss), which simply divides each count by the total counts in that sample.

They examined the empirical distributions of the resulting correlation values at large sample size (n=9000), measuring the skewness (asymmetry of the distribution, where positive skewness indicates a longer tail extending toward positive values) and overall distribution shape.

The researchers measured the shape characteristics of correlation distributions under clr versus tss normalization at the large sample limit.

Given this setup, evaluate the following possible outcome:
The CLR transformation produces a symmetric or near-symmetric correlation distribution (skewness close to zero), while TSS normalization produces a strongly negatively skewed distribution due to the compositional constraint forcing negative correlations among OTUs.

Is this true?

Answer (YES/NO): NO